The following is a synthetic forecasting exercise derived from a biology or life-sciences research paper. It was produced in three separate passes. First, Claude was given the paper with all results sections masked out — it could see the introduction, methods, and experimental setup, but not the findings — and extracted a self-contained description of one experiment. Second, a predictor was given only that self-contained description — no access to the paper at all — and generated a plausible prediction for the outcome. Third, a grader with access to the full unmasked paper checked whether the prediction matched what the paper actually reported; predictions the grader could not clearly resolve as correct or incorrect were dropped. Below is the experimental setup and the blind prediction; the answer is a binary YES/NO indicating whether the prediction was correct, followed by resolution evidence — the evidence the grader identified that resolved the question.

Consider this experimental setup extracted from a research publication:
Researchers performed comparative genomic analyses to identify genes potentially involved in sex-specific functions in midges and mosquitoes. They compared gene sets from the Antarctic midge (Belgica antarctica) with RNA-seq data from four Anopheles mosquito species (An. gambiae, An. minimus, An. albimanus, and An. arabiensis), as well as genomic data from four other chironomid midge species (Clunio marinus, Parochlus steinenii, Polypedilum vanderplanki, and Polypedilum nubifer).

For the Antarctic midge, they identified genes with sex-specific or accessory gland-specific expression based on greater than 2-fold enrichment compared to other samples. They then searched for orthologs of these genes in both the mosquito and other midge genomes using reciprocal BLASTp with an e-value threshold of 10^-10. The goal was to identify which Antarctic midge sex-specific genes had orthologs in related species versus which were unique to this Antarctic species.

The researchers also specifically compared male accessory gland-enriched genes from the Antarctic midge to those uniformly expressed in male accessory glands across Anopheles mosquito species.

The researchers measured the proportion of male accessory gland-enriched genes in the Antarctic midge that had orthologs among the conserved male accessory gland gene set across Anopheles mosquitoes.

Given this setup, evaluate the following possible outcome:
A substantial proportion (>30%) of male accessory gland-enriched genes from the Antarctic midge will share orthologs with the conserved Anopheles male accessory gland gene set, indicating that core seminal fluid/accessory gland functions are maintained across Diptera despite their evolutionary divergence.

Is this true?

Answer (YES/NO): NO